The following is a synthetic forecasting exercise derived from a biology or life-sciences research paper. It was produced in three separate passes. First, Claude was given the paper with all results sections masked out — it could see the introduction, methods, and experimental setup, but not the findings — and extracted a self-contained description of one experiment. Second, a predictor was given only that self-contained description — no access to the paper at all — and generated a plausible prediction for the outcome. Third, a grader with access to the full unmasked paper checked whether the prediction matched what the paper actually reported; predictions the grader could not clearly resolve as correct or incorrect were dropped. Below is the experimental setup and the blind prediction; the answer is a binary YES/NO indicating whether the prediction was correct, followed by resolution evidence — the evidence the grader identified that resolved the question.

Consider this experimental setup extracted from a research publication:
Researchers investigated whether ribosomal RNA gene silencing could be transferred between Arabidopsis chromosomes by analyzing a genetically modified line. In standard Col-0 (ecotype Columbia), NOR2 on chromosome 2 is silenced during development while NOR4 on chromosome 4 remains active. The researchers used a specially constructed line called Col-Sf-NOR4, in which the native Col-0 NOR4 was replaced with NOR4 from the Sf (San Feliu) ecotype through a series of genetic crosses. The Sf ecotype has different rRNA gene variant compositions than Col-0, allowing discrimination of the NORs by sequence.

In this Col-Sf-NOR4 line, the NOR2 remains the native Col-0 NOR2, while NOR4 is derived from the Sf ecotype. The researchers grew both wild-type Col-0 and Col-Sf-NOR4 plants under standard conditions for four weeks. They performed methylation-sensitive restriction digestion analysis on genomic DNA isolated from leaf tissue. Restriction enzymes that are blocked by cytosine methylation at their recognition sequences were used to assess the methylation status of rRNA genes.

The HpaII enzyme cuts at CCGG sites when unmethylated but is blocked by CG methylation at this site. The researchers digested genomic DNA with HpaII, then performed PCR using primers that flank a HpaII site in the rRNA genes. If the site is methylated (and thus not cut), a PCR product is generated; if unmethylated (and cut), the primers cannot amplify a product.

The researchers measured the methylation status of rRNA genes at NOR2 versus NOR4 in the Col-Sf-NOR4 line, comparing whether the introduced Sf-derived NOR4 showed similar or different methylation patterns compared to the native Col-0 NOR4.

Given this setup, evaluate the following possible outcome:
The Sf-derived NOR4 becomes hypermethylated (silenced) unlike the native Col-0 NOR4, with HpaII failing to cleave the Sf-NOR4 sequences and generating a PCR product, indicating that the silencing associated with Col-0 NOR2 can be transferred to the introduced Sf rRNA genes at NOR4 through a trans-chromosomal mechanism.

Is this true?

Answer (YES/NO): NO